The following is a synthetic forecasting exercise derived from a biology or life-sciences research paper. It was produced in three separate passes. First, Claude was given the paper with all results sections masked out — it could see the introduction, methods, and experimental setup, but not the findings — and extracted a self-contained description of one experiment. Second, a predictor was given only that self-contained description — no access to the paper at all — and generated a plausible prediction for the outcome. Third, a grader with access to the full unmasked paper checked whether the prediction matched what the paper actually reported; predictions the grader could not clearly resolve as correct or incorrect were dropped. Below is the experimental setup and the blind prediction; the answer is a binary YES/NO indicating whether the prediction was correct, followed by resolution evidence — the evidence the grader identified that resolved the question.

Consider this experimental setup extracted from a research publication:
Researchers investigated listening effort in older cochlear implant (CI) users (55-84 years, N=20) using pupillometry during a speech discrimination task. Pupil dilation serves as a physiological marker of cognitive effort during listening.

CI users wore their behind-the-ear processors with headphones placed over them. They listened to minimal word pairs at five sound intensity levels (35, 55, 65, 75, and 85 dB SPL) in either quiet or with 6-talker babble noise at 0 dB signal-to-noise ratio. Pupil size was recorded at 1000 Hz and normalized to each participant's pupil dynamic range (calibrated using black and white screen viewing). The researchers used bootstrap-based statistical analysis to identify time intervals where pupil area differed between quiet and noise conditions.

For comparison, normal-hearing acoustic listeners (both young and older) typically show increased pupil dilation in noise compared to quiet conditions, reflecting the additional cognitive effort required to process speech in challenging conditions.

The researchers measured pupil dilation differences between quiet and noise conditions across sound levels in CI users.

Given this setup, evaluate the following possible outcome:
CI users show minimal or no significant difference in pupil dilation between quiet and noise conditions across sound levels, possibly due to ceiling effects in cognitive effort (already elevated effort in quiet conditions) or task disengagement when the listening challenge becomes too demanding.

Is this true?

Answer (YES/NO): YES